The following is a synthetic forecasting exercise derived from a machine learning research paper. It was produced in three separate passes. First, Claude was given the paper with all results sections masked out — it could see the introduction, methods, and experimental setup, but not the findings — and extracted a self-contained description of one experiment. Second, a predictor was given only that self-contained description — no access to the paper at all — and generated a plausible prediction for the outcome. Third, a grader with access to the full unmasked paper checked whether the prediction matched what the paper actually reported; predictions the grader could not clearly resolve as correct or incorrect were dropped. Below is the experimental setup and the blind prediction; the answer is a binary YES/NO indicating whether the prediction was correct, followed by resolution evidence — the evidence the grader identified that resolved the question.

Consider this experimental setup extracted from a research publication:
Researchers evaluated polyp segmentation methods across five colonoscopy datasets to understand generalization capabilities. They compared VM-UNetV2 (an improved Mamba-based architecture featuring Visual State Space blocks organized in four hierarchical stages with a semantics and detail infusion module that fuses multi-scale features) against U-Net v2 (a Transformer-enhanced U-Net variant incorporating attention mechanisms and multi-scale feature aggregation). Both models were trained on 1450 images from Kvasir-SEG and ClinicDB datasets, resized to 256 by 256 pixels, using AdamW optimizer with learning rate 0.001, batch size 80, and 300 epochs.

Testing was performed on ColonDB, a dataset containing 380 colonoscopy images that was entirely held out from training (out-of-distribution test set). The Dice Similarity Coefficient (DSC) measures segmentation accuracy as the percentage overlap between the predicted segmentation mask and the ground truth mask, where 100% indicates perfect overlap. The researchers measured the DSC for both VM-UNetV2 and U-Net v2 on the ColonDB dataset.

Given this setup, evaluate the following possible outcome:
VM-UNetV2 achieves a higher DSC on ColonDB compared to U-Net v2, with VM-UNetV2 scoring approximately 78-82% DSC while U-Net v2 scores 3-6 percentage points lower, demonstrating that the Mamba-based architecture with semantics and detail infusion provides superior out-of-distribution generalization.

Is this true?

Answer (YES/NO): NO